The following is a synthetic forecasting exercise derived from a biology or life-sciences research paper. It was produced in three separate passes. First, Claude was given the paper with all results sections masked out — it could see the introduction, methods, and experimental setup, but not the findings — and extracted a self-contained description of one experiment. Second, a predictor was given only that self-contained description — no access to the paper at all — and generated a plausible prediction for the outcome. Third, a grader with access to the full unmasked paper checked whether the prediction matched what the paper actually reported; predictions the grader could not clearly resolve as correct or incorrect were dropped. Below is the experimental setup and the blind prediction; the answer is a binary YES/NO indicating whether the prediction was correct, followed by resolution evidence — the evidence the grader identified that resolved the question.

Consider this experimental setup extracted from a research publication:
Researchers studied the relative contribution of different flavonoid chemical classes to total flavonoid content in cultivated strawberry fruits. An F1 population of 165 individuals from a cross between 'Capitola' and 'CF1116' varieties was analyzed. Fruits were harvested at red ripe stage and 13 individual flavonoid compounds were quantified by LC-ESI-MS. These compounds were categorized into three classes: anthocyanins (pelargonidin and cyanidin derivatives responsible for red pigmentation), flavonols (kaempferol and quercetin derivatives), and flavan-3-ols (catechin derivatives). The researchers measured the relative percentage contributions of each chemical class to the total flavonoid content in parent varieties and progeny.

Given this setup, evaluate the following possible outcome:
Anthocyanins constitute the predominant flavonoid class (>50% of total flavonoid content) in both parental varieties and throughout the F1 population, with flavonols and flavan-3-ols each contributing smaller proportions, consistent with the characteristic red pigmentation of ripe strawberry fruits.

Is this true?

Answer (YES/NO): YES